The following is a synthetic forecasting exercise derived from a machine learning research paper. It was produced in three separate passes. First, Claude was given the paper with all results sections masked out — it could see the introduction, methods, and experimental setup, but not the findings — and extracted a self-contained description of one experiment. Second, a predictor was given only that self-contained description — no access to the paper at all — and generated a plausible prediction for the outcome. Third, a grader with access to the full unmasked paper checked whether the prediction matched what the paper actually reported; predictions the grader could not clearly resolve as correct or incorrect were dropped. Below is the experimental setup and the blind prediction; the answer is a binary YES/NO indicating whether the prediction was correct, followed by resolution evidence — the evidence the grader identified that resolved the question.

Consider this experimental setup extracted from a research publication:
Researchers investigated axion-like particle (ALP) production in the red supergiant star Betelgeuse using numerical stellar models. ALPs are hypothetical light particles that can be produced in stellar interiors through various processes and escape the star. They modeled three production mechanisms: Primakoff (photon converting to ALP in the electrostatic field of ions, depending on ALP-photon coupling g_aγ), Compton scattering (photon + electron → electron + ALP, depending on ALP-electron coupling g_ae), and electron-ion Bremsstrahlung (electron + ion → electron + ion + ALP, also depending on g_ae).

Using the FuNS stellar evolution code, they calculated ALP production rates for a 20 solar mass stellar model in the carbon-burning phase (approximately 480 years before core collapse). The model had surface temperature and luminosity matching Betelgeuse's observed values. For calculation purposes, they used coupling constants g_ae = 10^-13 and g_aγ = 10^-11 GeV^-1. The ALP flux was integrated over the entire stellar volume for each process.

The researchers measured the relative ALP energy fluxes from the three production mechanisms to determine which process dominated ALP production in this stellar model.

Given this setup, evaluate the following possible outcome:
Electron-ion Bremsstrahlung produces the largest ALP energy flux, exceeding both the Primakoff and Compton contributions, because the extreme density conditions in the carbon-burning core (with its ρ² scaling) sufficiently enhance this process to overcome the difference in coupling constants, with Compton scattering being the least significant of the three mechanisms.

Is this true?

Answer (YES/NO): NO